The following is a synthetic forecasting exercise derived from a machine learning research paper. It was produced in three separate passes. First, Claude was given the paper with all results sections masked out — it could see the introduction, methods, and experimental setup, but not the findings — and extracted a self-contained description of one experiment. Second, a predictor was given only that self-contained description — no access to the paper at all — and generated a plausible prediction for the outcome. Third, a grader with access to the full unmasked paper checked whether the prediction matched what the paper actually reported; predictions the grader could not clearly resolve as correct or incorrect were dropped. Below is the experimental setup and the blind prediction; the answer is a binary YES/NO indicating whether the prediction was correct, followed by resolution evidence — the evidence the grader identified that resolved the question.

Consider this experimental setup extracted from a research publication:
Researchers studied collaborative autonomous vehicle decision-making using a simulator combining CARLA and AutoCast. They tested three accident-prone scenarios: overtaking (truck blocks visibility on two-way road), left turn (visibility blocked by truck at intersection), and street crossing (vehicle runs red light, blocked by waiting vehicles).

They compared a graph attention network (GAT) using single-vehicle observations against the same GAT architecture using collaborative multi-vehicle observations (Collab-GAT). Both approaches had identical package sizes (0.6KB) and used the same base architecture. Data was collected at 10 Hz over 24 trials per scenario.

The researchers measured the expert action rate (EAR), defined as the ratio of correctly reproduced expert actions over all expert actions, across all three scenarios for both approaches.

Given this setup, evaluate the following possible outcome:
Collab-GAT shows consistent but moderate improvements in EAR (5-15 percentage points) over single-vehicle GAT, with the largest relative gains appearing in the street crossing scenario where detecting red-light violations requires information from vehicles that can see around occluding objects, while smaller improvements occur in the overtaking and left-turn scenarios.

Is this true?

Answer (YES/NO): NO